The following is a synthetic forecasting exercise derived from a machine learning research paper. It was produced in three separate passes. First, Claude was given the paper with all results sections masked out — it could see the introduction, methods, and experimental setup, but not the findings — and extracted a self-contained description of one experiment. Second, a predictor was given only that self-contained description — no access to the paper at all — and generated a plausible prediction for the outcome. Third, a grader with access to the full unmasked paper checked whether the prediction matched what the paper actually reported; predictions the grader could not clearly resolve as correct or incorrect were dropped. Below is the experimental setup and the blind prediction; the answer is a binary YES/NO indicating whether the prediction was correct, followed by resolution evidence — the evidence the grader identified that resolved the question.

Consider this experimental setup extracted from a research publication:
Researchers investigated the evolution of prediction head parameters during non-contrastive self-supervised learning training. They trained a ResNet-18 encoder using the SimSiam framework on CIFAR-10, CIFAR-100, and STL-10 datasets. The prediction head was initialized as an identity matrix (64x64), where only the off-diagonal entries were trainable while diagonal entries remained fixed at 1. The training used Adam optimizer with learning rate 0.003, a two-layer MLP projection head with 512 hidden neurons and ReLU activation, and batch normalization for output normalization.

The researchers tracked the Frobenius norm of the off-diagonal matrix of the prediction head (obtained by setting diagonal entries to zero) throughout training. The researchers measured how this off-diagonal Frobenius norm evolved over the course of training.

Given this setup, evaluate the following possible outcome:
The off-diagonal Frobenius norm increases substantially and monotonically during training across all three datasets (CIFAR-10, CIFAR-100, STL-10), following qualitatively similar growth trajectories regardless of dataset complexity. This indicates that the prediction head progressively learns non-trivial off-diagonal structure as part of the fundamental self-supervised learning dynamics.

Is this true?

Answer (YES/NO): NO